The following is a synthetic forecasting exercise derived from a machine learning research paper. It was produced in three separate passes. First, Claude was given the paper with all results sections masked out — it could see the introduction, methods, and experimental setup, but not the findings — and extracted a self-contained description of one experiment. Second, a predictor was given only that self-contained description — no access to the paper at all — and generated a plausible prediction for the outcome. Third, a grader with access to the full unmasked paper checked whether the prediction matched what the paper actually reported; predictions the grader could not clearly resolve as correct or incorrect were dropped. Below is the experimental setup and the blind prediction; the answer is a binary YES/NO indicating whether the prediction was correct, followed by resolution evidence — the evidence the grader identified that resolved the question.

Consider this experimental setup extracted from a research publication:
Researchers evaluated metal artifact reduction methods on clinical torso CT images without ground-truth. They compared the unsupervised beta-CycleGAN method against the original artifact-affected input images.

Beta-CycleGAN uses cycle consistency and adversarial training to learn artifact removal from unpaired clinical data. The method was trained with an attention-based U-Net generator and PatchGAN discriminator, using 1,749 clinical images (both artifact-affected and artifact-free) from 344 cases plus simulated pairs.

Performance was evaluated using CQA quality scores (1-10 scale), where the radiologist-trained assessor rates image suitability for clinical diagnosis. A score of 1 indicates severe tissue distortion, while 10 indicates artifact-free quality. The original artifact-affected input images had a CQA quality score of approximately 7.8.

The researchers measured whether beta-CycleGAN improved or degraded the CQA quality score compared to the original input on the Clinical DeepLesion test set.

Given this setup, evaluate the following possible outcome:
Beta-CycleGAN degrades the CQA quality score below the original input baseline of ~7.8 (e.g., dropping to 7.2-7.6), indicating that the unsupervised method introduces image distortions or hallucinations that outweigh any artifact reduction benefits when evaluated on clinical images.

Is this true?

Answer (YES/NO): NO